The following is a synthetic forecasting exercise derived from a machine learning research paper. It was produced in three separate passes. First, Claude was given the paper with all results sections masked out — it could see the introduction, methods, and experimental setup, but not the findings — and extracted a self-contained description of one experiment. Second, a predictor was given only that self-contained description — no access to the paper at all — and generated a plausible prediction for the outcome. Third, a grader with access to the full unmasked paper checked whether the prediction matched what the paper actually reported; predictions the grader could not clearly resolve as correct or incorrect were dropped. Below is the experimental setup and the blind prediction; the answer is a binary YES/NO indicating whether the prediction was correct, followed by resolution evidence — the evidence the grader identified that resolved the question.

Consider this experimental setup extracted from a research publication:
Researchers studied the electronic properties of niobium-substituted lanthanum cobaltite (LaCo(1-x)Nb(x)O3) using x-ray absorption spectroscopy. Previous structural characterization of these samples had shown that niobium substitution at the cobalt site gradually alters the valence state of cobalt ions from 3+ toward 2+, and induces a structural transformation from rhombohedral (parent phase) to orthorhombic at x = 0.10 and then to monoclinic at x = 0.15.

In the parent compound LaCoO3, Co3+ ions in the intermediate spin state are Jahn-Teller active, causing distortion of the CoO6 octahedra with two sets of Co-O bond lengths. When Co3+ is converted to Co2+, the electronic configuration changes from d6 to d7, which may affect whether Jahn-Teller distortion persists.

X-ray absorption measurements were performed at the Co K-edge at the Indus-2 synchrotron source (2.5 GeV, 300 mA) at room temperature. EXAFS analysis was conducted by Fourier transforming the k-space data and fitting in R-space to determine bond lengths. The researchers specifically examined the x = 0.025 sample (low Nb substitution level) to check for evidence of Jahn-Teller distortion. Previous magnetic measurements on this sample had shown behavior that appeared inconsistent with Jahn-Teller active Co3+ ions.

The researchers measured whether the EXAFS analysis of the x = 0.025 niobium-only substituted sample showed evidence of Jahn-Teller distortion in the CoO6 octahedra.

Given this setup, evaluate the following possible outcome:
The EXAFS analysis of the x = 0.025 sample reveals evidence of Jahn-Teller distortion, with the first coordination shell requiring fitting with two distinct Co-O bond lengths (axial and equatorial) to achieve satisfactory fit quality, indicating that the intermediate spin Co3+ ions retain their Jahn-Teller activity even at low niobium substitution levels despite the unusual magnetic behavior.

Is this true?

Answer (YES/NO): YES